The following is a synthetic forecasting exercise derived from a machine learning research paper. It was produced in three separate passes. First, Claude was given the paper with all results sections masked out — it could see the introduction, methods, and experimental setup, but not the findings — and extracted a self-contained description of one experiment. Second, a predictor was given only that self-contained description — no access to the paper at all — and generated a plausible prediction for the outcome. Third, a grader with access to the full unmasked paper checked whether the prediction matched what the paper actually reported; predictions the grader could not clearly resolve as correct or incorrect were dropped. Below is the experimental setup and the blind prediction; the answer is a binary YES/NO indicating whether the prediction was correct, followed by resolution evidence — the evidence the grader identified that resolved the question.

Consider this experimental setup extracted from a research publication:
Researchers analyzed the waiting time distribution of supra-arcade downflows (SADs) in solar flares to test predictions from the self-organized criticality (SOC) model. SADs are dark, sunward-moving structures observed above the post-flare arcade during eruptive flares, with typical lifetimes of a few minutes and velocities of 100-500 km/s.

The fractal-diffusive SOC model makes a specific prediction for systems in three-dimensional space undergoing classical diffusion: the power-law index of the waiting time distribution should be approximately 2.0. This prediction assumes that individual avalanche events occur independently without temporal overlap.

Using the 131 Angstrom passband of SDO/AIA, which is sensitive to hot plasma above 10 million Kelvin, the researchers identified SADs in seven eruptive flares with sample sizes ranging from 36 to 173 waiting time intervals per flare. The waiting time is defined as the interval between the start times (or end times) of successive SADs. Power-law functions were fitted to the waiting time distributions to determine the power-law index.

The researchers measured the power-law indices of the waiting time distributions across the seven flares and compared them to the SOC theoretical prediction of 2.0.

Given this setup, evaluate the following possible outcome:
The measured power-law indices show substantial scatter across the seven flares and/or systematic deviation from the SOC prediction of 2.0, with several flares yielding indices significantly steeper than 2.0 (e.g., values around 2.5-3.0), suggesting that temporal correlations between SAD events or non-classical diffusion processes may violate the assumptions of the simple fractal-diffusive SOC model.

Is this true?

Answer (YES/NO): NO